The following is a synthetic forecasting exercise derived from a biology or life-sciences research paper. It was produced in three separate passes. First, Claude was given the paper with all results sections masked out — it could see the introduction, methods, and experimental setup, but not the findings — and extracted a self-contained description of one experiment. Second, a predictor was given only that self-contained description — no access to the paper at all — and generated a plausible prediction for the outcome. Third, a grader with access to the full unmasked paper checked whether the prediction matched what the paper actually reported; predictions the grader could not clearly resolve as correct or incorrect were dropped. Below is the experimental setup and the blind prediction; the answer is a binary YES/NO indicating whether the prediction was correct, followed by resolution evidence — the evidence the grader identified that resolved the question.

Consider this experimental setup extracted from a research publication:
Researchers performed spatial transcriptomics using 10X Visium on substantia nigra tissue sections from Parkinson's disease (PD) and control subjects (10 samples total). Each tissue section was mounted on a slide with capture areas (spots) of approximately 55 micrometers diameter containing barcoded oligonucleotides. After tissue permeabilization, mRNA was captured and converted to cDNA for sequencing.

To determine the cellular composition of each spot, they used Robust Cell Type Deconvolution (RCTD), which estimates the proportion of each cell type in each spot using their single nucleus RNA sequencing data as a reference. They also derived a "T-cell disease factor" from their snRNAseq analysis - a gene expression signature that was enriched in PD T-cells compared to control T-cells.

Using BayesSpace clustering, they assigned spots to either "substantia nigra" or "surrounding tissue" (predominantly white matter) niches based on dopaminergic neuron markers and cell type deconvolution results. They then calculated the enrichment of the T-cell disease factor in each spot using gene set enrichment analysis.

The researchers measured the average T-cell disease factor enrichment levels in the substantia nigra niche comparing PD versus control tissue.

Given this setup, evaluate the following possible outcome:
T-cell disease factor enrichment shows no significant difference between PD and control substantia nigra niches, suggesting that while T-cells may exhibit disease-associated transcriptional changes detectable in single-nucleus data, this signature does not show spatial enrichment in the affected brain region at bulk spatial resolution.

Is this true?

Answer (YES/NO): NO